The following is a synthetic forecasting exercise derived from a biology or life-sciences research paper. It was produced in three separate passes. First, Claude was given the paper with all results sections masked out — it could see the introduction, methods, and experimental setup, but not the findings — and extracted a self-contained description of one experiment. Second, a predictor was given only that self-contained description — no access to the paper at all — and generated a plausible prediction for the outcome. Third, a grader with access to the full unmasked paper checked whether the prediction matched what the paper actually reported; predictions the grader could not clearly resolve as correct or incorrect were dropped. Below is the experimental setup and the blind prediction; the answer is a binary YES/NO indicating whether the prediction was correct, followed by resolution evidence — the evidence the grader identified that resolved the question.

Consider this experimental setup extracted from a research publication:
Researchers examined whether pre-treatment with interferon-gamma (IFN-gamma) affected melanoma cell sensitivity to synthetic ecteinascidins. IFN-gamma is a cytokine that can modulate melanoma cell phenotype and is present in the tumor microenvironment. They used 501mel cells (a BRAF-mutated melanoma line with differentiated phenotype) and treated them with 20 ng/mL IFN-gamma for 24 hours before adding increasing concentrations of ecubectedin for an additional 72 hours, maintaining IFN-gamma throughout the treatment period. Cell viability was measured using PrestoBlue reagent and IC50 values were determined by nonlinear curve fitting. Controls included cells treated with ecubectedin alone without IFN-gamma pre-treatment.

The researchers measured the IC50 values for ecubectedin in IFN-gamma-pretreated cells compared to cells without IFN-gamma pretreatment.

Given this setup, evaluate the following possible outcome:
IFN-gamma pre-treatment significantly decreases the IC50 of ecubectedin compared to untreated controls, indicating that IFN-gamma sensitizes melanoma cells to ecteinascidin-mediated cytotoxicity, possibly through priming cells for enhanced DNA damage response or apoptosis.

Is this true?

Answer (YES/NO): NO